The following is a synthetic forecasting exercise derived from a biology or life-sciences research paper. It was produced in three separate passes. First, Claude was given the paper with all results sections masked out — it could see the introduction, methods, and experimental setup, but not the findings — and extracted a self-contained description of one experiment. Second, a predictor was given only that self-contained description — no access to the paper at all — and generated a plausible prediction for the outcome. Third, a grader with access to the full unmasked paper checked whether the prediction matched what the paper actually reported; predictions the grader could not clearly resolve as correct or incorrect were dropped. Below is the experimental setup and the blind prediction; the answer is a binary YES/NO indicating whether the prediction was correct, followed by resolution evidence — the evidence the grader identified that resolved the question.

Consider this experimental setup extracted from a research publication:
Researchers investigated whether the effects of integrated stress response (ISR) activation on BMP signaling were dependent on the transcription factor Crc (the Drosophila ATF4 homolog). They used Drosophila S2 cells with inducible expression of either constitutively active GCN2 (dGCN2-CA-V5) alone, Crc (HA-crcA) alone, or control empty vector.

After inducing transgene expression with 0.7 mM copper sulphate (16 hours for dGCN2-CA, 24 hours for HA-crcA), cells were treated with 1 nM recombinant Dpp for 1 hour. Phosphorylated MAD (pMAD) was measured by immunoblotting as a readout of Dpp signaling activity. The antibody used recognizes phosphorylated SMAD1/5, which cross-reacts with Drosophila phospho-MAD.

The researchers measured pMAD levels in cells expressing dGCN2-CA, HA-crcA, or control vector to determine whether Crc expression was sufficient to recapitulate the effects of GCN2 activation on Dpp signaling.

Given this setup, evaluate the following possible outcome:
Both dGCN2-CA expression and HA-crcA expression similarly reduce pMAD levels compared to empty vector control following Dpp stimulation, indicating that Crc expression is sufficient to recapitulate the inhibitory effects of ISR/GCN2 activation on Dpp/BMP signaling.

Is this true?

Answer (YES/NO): YES